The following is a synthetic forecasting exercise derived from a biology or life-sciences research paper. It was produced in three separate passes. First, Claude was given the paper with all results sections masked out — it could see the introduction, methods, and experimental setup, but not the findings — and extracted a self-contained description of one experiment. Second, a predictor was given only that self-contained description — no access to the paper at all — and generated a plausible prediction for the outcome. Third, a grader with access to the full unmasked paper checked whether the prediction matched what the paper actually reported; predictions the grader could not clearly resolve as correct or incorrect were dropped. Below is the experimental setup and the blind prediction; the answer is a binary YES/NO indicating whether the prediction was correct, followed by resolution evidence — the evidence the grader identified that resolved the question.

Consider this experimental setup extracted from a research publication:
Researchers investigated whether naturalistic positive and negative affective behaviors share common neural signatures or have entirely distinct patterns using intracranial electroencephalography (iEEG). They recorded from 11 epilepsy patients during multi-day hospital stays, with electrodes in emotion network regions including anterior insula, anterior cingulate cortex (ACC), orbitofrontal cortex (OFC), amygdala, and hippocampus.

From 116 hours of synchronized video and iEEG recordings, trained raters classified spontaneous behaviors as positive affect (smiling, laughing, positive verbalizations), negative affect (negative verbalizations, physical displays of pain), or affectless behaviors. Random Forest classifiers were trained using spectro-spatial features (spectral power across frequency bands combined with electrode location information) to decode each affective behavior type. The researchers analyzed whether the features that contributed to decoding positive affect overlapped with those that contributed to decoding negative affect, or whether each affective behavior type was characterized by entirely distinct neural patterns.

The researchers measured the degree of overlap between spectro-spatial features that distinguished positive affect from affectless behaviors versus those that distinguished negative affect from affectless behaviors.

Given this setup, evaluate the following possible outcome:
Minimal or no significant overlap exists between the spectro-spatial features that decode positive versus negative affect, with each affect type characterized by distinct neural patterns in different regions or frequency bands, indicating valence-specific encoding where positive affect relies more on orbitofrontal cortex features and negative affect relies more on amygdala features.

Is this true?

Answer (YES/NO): NO